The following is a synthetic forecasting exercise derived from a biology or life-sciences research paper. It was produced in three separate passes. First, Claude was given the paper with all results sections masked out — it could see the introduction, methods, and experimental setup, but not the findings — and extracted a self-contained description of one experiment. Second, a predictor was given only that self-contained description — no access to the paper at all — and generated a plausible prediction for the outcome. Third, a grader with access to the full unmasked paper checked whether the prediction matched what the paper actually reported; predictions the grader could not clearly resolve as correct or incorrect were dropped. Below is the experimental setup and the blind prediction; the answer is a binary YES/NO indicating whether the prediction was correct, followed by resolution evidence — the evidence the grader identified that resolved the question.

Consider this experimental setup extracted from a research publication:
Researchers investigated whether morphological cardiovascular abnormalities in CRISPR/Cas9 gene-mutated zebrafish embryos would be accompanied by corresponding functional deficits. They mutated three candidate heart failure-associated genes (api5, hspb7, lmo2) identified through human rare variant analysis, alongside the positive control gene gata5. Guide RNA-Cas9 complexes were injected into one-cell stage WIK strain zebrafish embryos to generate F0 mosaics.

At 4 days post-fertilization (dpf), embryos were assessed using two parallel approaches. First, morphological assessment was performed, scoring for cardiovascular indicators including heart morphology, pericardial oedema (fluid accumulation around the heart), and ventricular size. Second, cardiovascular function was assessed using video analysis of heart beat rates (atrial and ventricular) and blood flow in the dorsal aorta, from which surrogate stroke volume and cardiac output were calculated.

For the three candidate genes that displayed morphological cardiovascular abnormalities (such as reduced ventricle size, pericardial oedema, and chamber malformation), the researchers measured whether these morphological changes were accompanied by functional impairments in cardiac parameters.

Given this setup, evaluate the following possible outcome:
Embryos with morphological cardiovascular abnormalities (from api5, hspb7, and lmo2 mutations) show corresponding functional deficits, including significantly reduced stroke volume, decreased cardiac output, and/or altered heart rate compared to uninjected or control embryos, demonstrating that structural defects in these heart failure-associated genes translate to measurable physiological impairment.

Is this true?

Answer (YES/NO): NO